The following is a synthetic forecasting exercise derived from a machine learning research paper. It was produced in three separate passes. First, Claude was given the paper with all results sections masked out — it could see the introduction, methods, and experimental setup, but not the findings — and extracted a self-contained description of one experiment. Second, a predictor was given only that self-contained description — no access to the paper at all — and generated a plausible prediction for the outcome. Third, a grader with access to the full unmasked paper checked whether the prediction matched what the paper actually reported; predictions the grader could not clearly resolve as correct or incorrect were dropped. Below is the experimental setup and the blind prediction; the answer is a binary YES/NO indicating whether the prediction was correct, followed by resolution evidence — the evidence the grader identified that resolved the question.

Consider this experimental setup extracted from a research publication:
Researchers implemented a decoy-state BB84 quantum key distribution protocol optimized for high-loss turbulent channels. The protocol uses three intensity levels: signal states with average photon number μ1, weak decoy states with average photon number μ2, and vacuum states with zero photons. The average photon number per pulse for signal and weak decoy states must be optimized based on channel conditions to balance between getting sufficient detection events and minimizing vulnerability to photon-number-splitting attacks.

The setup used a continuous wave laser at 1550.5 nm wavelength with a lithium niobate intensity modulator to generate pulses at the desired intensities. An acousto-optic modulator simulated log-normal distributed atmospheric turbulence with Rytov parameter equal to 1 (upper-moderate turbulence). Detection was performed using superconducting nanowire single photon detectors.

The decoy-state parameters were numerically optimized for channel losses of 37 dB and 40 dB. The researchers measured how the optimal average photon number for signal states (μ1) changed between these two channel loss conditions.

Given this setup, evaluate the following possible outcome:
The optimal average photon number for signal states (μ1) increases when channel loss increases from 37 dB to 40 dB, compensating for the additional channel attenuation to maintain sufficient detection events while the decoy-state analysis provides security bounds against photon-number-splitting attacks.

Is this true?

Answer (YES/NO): YES